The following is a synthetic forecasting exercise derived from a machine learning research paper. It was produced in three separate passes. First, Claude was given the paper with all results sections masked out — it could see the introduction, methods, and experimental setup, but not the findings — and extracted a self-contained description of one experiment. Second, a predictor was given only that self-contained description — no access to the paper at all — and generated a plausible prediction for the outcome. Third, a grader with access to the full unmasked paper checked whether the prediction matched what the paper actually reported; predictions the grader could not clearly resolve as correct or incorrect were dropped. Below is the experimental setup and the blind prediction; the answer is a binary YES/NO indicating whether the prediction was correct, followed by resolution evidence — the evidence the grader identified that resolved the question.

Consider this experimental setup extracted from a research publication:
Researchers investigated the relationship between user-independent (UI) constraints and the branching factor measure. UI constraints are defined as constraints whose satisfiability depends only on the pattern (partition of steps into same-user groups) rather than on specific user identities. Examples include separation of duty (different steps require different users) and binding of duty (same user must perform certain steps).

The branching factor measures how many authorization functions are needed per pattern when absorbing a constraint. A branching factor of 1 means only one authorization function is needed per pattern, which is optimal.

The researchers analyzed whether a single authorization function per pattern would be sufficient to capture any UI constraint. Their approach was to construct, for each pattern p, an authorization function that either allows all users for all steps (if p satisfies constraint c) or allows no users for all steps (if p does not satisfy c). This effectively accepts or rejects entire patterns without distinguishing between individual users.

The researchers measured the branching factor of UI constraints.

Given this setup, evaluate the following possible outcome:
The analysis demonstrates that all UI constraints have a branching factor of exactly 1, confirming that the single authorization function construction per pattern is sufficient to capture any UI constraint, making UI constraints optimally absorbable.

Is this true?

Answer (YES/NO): YES